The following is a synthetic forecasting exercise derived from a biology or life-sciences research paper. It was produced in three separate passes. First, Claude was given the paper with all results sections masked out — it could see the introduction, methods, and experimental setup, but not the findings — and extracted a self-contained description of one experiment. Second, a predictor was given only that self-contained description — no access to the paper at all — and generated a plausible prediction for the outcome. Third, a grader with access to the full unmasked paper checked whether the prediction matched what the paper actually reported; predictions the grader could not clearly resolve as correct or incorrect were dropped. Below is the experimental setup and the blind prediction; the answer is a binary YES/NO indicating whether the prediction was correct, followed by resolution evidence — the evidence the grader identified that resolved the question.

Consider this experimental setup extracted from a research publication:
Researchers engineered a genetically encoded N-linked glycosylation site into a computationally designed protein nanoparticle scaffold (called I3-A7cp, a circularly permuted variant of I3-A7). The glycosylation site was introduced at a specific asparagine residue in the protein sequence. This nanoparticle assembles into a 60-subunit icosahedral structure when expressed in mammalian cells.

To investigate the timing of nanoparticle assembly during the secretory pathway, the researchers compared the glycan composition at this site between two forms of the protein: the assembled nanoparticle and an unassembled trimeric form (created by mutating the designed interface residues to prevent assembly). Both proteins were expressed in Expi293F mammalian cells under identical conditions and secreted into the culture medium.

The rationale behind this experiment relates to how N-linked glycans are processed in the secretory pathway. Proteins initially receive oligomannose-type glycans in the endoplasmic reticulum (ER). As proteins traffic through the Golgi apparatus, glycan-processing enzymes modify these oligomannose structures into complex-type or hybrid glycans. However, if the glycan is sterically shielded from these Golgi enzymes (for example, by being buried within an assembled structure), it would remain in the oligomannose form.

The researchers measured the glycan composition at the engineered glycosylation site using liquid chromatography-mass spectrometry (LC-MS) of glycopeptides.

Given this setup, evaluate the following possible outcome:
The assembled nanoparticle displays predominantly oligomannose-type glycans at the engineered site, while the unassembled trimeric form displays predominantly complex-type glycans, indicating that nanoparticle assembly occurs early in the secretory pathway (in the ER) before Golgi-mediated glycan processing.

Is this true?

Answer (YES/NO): YES